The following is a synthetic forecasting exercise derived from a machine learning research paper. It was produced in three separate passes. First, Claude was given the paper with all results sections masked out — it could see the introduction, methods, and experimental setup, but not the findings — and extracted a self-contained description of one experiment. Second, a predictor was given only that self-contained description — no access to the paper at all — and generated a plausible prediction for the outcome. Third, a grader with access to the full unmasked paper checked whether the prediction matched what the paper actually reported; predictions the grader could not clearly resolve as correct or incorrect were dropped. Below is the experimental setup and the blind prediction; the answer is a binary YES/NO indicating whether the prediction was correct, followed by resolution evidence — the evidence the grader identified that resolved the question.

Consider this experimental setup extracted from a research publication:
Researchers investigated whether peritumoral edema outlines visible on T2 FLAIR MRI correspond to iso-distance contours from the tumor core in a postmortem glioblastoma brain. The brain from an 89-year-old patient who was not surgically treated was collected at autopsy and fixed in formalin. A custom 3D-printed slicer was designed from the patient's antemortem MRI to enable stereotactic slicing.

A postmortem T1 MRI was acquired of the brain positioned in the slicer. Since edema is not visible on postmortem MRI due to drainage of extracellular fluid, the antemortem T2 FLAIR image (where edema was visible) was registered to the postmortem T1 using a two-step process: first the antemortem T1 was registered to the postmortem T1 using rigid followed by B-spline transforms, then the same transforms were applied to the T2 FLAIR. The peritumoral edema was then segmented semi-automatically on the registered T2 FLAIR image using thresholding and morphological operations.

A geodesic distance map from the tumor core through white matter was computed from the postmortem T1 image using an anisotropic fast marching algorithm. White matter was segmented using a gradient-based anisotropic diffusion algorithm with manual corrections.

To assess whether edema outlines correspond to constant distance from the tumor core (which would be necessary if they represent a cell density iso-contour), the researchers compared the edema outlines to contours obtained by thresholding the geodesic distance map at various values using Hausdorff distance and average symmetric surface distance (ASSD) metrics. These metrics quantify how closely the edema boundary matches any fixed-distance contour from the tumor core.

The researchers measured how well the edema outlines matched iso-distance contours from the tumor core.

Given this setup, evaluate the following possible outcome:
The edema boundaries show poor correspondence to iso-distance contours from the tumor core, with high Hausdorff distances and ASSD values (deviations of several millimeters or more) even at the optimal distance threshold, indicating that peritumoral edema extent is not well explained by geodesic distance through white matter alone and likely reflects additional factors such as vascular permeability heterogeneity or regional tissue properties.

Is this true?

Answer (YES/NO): YES